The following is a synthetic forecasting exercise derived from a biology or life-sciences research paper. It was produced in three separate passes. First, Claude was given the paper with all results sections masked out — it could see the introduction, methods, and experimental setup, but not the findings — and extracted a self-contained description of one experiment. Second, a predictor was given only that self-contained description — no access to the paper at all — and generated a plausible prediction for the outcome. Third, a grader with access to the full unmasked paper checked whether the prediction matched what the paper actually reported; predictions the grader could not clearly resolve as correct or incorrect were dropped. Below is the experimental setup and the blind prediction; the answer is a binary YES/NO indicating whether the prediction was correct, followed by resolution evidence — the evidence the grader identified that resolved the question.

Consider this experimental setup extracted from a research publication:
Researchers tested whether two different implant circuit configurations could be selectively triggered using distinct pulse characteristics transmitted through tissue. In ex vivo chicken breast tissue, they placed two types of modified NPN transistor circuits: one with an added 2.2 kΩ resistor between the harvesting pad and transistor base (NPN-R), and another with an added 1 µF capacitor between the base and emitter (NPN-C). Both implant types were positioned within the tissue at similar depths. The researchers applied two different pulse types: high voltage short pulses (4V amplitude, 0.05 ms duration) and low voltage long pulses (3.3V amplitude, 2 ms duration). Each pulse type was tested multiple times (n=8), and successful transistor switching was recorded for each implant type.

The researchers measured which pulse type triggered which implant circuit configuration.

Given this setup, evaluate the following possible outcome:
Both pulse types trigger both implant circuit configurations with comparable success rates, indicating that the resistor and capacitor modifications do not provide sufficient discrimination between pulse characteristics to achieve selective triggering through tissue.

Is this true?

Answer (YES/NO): NO